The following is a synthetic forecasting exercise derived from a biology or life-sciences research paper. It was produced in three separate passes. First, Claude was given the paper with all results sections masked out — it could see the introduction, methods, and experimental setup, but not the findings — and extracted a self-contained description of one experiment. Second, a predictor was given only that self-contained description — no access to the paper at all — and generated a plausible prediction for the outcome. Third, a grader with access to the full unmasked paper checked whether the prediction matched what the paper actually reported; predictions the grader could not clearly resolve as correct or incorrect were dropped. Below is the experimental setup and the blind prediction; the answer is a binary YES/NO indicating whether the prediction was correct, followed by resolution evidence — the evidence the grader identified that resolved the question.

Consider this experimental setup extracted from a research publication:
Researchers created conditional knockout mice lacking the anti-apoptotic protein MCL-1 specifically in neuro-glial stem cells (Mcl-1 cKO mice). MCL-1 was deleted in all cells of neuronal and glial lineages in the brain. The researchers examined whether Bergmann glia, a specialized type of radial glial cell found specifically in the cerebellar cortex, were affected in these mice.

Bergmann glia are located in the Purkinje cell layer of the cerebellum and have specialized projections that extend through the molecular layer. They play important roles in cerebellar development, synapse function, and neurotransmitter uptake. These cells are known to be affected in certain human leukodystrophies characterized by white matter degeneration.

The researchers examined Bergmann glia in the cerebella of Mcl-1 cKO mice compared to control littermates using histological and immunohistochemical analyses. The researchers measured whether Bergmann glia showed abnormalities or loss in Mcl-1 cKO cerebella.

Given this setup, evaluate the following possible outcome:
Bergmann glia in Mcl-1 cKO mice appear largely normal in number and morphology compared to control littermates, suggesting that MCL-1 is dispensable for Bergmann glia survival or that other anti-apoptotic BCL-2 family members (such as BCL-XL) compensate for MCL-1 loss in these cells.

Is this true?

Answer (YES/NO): NO